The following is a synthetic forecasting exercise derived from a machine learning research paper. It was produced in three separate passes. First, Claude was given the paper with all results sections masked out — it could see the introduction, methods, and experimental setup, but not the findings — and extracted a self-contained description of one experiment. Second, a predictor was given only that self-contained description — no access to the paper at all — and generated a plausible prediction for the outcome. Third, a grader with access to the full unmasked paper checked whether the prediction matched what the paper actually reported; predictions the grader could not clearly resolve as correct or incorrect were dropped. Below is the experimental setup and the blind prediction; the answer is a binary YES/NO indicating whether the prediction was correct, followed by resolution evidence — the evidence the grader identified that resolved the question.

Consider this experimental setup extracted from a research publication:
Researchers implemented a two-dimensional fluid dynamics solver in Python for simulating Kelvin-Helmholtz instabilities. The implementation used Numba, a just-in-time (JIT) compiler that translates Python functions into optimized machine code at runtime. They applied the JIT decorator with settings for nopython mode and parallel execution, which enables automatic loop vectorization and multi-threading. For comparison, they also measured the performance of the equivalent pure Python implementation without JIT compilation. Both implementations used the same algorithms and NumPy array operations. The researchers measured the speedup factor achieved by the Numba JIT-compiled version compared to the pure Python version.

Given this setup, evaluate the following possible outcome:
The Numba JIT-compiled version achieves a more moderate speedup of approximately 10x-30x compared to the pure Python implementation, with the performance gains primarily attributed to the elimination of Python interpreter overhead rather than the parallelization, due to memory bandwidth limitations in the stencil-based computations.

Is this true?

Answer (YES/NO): NO